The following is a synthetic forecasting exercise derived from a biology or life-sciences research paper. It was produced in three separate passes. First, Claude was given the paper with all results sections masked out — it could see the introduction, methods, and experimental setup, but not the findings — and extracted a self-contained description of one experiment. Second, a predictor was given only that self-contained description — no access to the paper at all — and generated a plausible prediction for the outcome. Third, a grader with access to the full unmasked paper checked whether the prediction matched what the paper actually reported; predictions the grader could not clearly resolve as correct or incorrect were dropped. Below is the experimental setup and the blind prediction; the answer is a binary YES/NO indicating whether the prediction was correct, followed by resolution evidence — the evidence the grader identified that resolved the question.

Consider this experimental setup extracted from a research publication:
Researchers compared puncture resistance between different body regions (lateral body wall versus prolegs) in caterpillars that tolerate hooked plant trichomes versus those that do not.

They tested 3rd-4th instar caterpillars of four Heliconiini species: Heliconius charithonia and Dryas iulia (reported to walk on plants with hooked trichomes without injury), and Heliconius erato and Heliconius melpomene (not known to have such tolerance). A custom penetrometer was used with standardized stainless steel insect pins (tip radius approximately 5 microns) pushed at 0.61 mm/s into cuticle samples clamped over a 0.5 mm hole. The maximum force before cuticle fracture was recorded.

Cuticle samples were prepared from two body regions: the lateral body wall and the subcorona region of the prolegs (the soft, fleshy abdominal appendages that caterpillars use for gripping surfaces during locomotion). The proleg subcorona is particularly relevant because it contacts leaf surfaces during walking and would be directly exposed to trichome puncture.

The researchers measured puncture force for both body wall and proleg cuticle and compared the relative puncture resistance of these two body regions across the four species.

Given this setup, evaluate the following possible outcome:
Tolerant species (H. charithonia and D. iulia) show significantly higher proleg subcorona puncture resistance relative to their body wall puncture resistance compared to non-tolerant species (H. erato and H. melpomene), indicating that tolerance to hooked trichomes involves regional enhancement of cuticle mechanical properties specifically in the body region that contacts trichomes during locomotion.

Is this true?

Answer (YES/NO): NO